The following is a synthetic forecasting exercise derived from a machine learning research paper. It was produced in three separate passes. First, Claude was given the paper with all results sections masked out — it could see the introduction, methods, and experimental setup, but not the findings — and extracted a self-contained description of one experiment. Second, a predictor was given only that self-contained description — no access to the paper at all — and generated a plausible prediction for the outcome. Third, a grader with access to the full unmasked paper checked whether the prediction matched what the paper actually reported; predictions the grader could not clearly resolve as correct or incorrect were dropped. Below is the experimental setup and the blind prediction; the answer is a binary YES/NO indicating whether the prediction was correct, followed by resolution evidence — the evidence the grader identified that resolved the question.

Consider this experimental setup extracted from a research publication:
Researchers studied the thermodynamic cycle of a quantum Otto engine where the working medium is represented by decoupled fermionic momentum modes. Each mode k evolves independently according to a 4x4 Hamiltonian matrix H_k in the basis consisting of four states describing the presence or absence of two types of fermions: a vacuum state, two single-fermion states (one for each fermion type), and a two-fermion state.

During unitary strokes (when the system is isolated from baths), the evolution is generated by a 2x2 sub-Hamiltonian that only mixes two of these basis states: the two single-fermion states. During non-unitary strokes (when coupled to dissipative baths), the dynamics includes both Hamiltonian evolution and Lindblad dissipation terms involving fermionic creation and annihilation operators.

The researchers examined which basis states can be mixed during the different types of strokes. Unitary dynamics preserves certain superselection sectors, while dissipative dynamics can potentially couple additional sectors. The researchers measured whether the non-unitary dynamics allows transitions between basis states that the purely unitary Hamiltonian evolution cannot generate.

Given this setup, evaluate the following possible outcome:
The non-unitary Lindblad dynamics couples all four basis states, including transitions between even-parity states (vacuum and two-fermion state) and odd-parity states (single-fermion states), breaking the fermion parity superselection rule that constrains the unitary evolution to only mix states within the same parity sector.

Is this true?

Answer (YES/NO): YES